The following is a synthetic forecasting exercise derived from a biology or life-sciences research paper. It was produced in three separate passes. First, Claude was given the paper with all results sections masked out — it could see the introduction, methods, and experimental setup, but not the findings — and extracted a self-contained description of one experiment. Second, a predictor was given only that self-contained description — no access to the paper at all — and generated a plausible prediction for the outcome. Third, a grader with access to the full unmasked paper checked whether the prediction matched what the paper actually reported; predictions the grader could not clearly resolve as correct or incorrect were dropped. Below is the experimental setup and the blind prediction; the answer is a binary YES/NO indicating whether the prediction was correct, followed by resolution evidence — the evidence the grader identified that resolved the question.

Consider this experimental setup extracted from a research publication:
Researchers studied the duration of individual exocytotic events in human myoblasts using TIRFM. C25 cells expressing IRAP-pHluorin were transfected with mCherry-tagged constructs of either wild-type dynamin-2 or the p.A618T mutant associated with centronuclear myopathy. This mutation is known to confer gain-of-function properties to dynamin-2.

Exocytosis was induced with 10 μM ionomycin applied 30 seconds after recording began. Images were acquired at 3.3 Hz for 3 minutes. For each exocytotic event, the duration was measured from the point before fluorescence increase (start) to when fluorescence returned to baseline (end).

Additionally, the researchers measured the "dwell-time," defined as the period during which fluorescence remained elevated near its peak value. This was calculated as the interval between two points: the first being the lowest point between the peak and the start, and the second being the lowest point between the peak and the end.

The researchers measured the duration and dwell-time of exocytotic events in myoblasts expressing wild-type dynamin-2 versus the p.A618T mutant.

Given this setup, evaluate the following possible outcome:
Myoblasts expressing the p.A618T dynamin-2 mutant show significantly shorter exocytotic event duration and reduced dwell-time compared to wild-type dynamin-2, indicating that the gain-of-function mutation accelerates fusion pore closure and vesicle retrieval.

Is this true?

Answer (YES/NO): YES